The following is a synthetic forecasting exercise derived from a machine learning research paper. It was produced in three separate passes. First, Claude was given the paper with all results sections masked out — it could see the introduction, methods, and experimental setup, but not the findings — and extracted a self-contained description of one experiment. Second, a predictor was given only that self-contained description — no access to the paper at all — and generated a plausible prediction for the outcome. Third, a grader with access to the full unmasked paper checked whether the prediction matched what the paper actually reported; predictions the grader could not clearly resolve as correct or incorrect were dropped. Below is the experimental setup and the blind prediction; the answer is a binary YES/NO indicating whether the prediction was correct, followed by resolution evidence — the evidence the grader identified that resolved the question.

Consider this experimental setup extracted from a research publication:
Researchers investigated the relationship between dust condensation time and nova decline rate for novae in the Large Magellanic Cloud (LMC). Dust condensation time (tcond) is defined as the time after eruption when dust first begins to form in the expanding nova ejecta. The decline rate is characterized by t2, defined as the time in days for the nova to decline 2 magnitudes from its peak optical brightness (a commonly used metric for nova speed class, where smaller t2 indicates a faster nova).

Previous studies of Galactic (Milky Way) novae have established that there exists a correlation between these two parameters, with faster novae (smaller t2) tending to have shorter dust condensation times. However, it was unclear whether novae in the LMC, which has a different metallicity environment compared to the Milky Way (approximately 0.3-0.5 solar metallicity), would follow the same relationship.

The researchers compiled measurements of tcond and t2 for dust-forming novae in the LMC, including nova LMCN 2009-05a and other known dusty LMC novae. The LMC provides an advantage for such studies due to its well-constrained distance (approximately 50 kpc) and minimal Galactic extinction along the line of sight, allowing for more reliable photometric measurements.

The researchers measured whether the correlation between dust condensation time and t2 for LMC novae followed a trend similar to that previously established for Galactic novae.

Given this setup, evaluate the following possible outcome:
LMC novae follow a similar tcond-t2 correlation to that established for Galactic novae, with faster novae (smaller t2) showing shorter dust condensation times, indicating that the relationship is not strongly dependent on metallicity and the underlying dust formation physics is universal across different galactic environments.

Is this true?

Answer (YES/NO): YES